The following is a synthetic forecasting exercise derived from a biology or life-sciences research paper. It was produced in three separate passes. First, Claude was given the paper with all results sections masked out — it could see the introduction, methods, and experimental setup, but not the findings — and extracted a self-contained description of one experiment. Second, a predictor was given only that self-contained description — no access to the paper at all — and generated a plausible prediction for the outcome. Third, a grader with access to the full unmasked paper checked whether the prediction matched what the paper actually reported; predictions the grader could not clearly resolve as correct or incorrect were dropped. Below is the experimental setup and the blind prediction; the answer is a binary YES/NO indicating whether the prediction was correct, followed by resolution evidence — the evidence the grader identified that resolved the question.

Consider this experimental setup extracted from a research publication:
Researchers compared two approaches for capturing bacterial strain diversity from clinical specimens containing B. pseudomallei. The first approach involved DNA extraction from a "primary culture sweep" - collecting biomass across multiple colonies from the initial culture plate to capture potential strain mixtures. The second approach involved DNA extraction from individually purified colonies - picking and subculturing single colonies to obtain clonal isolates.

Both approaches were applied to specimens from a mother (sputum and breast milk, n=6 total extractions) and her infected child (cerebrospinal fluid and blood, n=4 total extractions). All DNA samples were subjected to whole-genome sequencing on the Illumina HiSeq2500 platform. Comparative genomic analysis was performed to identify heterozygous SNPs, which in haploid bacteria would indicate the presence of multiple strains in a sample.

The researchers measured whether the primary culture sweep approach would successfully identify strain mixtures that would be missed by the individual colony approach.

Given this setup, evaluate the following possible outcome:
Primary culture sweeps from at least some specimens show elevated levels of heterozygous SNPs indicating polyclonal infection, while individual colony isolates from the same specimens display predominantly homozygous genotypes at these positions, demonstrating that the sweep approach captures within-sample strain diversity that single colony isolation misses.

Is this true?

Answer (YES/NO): YES